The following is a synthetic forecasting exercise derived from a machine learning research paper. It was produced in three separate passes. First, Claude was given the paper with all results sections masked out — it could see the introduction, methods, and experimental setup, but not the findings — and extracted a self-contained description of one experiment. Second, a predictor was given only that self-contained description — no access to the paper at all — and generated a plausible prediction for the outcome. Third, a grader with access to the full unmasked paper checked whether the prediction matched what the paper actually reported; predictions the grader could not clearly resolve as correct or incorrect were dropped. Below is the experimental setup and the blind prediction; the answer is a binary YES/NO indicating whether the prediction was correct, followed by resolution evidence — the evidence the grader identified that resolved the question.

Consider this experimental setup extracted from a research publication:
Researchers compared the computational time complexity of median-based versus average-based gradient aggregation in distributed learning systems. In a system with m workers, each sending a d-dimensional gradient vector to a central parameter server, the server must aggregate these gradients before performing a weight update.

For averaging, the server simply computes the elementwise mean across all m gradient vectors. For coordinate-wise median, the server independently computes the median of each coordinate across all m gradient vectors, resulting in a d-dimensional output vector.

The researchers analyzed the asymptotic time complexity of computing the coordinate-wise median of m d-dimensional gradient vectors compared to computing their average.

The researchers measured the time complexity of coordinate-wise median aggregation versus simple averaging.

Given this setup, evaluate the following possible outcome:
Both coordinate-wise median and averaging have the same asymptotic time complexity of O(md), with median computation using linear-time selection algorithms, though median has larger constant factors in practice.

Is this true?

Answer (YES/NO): YES